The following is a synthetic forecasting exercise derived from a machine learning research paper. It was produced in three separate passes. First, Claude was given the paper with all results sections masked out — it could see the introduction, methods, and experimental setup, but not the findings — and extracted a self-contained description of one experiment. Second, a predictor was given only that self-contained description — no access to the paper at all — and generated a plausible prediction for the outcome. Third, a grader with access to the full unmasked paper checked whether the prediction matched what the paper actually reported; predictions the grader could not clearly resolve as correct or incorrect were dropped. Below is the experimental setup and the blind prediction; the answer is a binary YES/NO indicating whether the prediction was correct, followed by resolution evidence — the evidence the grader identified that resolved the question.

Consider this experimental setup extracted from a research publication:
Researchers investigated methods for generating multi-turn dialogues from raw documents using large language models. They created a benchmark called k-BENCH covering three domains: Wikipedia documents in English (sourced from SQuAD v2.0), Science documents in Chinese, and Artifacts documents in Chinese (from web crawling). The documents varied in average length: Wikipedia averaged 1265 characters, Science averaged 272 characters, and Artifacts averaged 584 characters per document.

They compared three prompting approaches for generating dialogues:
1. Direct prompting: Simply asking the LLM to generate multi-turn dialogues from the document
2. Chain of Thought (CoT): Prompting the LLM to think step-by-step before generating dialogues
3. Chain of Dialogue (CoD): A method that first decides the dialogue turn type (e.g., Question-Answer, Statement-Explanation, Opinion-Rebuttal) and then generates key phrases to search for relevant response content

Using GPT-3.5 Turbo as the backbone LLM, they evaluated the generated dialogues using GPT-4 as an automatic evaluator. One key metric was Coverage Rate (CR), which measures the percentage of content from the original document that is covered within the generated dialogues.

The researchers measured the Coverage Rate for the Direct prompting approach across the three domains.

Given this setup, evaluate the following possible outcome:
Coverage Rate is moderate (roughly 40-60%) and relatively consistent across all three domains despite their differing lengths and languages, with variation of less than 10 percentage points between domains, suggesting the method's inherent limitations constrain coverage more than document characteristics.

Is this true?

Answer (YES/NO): NO